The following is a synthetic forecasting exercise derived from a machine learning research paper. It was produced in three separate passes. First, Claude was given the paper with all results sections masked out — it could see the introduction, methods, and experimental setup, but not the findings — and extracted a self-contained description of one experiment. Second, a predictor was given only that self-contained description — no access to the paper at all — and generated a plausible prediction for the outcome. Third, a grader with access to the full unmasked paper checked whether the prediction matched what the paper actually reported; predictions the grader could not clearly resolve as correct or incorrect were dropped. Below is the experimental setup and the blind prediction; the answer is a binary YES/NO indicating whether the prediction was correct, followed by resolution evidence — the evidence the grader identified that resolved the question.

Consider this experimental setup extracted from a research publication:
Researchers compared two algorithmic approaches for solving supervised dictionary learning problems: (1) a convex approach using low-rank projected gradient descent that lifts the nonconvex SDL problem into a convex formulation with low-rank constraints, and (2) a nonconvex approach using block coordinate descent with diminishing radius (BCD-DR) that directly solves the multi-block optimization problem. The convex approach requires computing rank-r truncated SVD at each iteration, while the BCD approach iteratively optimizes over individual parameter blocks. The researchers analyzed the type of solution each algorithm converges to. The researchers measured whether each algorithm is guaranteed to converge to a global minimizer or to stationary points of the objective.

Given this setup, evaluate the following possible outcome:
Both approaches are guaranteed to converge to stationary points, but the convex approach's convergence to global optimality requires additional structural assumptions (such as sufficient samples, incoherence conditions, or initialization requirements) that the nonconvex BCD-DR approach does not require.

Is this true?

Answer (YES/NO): NO